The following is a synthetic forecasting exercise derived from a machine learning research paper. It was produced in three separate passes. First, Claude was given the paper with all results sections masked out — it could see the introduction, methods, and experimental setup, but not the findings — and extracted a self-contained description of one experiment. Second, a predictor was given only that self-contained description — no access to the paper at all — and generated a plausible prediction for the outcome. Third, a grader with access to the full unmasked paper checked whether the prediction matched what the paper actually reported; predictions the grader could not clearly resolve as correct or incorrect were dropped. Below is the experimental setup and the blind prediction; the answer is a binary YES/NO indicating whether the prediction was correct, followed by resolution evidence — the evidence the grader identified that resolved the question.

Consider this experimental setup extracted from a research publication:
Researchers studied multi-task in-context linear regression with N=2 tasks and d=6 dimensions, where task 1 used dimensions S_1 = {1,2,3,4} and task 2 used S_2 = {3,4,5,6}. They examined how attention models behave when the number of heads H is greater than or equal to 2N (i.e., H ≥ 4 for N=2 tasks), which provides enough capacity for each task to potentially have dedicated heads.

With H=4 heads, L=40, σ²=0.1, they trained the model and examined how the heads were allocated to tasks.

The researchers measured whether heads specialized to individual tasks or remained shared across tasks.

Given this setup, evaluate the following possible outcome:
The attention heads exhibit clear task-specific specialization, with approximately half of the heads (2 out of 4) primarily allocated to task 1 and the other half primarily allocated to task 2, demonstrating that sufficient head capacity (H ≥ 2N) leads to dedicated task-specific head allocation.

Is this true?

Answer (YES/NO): YES